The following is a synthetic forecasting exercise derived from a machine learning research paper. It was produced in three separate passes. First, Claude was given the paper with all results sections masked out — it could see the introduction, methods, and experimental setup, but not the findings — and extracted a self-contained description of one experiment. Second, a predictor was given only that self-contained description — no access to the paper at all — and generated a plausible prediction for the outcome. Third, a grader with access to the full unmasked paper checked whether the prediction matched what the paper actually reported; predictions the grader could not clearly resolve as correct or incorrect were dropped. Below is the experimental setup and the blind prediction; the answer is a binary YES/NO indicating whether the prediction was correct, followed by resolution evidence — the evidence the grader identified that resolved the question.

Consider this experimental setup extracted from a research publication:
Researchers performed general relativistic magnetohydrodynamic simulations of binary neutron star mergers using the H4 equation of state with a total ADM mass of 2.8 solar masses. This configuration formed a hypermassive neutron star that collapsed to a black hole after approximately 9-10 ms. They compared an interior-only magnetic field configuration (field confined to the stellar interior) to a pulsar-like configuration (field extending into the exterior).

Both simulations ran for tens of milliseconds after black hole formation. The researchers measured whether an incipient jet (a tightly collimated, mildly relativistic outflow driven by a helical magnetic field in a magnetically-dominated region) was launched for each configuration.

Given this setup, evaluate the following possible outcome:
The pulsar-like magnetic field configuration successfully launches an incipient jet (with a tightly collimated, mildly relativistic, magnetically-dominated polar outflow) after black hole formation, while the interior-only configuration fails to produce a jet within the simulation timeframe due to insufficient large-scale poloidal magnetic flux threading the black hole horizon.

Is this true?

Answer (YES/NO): NO